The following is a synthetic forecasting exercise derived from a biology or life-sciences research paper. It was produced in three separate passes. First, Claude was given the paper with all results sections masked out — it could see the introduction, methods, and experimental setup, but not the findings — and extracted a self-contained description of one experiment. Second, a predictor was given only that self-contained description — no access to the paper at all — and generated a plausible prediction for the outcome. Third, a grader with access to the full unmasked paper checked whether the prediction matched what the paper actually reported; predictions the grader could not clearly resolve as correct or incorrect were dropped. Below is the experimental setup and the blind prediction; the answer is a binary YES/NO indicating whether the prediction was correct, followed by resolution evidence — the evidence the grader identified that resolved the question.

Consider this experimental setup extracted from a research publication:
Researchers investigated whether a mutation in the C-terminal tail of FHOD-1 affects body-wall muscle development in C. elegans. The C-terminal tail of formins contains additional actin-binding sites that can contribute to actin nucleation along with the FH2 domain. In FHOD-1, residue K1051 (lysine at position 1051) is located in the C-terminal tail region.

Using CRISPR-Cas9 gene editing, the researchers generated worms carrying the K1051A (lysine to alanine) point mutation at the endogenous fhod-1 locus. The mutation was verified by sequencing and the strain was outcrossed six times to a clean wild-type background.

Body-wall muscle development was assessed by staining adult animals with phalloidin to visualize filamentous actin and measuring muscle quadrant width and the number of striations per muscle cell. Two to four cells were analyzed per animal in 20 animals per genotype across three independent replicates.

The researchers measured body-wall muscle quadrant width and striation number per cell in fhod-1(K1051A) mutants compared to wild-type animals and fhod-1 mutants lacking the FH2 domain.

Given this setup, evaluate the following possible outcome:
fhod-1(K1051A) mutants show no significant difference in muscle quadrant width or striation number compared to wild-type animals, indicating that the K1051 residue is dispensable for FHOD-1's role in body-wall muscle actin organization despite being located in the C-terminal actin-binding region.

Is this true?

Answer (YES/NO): YES